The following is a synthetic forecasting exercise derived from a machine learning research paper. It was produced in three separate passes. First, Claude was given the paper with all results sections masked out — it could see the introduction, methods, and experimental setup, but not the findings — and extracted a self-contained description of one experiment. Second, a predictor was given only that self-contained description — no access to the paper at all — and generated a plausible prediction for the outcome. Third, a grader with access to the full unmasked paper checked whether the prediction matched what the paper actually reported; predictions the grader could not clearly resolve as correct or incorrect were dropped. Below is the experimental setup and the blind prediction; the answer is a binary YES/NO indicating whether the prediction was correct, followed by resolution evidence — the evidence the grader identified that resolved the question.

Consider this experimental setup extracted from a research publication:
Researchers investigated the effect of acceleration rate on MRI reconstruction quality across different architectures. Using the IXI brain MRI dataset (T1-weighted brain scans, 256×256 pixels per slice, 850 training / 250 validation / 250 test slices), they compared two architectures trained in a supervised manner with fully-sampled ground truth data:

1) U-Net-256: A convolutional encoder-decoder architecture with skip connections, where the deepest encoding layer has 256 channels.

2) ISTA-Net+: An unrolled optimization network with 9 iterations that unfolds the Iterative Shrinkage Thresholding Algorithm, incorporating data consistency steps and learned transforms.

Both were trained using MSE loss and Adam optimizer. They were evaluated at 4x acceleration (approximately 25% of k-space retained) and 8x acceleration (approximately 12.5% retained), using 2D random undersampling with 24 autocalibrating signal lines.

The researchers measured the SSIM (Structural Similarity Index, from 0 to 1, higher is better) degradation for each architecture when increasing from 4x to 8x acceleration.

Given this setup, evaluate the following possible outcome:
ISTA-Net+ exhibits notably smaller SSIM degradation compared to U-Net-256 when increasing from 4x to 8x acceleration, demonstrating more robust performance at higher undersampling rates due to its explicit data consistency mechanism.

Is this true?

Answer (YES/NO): NO